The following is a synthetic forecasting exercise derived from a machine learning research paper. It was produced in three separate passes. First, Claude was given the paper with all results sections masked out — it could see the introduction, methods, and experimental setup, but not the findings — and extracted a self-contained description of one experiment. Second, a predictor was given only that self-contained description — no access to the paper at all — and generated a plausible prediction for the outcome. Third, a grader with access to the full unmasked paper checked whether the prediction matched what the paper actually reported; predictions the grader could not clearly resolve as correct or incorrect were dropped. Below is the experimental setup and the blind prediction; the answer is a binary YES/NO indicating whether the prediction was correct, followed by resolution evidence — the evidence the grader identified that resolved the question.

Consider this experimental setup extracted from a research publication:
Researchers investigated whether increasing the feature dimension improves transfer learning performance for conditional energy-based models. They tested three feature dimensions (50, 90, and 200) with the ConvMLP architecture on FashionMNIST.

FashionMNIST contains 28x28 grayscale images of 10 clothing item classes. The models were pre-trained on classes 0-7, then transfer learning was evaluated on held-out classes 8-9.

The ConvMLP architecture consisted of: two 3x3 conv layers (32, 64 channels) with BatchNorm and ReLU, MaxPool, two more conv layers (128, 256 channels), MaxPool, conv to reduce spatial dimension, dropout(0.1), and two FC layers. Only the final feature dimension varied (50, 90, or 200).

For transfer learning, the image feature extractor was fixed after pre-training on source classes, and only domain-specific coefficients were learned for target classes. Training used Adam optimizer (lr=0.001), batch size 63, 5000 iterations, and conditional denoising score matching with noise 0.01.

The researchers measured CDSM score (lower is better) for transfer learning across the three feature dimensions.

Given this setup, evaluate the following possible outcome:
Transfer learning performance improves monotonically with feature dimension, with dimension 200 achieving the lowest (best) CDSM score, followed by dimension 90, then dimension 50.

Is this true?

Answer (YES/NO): NO